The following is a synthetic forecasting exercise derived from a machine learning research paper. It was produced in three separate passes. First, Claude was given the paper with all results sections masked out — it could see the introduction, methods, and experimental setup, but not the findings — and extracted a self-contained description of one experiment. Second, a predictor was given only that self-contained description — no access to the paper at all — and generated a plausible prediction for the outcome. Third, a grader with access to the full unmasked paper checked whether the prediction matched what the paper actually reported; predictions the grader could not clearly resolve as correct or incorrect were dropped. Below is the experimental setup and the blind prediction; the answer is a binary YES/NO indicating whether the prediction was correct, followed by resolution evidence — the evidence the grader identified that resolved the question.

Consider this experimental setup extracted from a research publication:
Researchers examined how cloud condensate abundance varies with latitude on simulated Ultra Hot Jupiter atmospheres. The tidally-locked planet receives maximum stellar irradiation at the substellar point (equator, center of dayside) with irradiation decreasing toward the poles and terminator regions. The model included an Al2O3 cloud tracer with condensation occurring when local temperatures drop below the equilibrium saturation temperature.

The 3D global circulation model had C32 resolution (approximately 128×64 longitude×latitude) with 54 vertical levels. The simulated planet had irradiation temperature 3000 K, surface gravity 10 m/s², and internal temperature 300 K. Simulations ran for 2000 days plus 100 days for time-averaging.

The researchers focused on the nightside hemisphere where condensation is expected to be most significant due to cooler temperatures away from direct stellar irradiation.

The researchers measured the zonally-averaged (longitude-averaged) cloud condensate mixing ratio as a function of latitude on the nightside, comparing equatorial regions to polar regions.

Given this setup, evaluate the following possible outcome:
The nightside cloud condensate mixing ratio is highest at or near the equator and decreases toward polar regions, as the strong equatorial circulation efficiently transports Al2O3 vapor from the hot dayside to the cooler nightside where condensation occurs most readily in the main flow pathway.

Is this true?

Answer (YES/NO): NO